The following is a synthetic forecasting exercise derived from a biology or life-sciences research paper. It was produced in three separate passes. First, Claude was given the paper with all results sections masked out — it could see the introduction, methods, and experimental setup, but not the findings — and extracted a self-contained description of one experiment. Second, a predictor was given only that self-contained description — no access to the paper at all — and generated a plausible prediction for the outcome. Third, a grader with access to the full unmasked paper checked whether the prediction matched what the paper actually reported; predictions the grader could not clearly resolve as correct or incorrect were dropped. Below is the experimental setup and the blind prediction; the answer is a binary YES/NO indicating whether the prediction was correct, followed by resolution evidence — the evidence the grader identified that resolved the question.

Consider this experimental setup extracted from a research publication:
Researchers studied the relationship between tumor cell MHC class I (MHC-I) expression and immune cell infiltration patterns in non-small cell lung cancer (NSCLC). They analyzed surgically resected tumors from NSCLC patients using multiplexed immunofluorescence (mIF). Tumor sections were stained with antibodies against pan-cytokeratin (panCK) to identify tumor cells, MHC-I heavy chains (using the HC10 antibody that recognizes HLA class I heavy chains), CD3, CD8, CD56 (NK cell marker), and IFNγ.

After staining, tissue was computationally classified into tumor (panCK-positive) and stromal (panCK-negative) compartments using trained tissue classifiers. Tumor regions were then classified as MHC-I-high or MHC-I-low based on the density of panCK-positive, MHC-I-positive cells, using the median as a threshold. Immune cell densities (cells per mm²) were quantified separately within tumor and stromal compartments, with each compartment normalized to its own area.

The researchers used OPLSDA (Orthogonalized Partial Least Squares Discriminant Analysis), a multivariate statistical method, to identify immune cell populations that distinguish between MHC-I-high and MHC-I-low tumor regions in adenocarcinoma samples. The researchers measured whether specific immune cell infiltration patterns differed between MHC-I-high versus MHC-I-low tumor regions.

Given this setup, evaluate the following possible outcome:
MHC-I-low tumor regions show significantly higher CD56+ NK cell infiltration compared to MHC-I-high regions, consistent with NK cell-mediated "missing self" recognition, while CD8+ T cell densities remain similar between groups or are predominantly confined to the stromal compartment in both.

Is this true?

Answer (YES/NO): NO